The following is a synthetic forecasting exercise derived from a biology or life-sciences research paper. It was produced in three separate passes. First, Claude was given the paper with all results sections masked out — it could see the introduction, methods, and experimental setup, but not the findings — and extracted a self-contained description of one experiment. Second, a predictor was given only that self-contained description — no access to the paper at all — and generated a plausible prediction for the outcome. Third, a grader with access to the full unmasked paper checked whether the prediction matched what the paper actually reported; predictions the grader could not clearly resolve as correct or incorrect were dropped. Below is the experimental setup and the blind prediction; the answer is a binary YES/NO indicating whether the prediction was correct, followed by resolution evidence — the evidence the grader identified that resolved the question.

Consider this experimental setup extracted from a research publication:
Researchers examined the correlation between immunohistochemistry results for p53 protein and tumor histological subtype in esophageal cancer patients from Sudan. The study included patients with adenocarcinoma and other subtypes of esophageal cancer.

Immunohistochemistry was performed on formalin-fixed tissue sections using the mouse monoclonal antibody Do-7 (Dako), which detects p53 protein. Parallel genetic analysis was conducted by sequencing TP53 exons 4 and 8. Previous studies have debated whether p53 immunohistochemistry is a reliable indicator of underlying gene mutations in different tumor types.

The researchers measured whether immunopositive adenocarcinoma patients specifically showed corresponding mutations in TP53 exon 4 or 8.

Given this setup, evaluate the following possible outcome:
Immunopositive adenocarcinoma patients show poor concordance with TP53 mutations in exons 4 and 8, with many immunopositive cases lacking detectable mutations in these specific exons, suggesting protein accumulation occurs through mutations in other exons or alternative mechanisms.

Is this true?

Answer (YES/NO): YES